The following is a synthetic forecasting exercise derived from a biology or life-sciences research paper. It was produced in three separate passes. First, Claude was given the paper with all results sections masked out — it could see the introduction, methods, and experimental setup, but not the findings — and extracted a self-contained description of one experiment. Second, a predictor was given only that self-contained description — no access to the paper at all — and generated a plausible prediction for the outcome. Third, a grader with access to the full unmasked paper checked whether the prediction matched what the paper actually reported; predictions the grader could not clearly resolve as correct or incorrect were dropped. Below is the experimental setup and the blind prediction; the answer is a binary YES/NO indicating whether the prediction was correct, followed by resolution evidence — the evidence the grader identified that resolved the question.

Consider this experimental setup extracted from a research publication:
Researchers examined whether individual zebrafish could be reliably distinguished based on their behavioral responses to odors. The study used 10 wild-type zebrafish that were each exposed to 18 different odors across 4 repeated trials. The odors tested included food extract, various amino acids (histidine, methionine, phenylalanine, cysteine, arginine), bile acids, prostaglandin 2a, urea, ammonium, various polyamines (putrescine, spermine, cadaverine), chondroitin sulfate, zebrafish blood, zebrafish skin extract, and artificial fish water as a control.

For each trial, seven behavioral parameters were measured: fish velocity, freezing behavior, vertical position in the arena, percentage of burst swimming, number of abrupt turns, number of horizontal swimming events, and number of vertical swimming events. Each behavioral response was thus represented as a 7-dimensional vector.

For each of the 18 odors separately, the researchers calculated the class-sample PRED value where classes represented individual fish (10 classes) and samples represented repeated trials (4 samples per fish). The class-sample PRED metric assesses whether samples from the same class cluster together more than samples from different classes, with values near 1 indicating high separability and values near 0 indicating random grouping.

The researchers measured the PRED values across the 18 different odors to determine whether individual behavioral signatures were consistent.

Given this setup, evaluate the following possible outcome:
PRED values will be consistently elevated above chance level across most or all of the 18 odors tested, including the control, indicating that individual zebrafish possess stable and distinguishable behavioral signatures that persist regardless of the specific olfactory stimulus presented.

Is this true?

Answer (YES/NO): NO